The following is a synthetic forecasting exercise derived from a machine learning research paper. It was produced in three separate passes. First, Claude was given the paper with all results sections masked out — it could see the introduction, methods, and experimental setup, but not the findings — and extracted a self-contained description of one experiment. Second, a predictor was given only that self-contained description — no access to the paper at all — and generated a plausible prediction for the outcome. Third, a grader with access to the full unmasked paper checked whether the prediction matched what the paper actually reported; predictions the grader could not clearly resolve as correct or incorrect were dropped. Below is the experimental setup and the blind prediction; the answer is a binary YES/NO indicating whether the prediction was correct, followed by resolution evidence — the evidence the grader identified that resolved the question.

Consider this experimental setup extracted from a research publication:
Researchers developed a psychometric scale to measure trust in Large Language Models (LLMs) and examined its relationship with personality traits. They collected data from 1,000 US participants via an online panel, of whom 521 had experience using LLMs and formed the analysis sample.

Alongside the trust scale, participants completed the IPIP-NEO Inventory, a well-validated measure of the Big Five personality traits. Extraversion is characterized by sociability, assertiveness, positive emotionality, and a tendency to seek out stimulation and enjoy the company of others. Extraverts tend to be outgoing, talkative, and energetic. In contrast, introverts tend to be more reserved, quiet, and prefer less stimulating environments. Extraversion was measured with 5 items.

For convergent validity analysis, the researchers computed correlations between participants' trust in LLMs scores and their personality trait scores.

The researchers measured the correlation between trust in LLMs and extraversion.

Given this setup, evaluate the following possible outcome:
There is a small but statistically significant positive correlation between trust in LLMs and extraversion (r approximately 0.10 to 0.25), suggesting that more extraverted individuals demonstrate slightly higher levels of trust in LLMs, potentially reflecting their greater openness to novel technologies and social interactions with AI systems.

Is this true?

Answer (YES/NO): YES